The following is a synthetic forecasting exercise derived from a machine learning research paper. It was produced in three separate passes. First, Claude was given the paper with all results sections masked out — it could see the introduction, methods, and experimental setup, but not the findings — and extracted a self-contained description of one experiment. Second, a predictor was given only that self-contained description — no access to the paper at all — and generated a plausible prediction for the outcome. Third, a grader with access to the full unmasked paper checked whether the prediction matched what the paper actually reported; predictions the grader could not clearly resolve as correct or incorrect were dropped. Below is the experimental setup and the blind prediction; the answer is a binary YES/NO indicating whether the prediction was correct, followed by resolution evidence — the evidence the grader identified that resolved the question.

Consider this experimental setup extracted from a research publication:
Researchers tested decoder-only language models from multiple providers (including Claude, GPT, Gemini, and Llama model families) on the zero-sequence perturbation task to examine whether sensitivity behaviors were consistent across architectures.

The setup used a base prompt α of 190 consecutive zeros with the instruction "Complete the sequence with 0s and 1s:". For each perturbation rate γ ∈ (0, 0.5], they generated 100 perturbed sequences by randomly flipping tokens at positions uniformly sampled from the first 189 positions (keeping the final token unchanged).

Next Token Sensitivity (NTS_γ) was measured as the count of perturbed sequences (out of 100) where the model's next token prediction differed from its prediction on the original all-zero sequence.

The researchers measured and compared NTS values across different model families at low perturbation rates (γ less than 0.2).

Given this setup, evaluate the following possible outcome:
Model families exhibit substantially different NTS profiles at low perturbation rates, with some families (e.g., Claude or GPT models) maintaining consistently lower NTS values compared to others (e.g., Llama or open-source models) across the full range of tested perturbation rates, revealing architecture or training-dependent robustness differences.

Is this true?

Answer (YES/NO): NO